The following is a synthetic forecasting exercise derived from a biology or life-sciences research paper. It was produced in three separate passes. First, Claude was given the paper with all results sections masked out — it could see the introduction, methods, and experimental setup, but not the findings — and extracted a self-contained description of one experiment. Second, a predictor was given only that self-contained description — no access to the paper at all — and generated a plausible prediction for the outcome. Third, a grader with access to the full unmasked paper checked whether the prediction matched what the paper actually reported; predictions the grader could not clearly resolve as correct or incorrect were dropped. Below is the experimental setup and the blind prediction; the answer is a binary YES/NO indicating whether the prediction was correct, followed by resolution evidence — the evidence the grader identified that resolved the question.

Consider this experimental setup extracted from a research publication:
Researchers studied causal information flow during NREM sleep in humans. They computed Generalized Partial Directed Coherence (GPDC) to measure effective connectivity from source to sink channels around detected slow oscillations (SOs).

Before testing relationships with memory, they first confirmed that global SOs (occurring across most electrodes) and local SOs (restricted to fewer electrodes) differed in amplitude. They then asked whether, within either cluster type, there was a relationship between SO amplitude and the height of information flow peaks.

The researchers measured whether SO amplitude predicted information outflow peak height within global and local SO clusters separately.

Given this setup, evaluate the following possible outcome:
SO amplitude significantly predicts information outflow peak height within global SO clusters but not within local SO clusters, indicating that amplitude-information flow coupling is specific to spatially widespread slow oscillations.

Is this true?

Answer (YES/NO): NO